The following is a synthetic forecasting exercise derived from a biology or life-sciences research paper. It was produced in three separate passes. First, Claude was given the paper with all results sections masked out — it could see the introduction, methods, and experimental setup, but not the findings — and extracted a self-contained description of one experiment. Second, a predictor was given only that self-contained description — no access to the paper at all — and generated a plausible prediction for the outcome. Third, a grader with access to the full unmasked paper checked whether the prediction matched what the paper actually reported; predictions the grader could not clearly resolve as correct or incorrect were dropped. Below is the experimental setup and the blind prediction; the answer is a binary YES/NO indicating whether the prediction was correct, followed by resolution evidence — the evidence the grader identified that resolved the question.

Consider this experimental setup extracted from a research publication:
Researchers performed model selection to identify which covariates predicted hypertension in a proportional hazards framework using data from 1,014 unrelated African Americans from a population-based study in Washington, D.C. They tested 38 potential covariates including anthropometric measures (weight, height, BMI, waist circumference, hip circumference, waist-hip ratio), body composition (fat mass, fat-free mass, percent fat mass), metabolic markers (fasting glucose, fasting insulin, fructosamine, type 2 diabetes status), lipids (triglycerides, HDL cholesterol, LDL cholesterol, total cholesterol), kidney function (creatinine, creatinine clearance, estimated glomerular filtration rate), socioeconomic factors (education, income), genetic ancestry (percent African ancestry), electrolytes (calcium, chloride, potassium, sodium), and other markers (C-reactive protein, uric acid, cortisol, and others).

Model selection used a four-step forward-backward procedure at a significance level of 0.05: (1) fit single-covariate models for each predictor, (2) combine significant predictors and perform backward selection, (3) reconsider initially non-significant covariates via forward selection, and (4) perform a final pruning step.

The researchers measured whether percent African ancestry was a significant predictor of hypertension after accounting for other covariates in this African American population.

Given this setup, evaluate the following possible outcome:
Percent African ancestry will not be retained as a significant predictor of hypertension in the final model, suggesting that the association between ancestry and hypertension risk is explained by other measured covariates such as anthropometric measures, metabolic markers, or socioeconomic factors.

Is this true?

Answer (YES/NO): YES